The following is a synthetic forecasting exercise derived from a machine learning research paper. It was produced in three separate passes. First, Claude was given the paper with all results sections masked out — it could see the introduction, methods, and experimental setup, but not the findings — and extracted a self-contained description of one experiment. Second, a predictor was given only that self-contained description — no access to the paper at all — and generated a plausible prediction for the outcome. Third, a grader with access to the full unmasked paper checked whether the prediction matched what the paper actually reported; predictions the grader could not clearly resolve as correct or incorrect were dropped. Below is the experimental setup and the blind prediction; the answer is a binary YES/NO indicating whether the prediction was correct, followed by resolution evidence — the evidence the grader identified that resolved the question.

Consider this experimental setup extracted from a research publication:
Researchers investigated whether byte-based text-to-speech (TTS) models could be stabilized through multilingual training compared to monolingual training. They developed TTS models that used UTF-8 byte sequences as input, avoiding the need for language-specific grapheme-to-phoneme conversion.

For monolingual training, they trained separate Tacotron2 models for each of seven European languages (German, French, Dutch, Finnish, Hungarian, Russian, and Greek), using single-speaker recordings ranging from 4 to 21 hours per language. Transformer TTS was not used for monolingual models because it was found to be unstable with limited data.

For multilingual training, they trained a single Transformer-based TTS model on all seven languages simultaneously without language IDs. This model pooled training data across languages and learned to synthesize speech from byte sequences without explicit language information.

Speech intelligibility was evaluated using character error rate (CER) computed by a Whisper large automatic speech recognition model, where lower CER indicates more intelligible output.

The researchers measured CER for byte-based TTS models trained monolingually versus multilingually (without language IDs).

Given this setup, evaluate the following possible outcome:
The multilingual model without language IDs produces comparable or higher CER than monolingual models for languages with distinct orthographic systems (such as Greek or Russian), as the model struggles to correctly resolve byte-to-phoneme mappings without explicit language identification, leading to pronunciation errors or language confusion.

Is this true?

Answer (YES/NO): NO